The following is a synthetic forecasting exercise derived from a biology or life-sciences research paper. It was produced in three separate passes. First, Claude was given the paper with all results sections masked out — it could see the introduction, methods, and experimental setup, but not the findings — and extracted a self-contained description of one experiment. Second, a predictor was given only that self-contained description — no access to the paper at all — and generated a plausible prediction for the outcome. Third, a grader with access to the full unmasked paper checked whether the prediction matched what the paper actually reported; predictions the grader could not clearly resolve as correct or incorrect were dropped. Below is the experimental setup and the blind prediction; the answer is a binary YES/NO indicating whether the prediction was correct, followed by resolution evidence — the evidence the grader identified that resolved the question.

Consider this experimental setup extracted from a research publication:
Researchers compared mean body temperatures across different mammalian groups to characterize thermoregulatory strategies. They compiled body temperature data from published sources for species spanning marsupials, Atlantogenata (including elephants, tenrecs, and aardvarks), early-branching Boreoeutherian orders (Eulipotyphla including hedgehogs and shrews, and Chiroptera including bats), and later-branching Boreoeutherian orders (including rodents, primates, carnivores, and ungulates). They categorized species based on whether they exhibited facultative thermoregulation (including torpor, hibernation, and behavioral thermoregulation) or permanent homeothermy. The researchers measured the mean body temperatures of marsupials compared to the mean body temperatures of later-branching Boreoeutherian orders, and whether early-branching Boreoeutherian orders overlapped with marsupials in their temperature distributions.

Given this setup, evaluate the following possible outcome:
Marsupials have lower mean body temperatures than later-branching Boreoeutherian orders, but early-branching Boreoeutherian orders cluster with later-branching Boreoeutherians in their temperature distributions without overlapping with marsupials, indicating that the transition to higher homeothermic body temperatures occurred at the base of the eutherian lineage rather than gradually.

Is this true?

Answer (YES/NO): NO